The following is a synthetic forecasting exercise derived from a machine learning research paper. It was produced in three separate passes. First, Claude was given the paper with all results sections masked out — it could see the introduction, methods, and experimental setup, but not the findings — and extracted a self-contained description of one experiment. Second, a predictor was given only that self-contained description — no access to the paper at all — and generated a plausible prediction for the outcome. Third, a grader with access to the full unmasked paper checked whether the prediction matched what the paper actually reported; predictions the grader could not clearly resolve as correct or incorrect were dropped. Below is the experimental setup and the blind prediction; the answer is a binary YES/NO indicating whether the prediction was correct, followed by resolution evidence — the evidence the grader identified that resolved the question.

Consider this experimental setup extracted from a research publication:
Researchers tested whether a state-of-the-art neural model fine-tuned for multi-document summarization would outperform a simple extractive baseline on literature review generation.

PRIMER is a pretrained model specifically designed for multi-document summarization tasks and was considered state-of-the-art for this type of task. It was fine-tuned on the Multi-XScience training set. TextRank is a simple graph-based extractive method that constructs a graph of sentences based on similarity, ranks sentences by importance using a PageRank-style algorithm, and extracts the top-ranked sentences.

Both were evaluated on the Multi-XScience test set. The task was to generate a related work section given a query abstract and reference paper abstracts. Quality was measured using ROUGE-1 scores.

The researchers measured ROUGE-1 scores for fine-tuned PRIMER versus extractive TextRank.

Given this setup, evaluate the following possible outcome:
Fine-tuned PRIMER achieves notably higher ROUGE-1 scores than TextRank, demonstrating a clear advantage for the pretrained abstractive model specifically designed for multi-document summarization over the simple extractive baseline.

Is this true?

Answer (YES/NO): NO